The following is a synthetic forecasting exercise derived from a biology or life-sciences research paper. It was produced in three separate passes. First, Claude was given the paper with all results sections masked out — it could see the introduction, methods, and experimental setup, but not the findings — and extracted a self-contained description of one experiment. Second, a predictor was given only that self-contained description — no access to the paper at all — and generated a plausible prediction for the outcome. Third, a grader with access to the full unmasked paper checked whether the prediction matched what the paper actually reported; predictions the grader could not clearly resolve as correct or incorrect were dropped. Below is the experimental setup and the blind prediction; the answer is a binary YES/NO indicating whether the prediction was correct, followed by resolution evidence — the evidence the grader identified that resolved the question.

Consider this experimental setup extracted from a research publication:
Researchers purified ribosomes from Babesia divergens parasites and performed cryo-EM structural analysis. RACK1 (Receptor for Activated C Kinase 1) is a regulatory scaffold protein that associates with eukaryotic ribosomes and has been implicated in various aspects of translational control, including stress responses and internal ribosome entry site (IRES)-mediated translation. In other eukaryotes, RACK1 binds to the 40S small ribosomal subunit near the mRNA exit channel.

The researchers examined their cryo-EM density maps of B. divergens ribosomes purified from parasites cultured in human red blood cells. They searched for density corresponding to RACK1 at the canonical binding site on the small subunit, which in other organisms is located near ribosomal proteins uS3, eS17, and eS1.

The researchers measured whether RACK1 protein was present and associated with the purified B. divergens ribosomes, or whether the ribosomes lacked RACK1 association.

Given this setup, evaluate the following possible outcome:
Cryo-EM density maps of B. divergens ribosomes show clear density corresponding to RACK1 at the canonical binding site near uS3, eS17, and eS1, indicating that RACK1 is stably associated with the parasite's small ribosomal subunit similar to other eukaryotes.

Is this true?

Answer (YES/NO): YES